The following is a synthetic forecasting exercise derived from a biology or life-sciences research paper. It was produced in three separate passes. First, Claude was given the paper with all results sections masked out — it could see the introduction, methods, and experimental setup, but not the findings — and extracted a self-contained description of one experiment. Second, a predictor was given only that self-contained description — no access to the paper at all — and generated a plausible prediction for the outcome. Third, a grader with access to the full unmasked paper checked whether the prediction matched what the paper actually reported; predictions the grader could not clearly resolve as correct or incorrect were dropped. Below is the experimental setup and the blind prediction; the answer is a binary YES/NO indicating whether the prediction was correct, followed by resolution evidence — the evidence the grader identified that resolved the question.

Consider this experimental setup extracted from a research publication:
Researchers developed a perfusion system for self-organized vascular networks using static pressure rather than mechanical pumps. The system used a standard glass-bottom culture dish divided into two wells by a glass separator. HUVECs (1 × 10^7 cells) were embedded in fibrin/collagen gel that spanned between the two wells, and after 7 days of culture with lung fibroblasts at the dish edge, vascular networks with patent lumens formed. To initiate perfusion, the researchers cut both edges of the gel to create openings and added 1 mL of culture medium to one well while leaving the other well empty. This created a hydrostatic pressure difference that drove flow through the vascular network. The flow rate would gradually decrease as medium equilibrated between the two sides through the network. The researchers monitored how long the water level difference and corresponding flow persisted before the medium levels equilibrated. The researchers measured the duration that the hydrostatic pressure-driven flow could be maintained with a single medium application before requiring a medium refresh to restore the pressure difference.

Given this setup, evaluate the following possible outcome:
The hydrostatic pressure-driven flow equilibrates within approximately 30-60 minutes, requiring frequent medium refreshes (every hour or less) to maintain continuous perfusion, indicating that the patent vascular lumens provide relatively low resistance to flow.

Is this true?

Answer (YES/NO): NO